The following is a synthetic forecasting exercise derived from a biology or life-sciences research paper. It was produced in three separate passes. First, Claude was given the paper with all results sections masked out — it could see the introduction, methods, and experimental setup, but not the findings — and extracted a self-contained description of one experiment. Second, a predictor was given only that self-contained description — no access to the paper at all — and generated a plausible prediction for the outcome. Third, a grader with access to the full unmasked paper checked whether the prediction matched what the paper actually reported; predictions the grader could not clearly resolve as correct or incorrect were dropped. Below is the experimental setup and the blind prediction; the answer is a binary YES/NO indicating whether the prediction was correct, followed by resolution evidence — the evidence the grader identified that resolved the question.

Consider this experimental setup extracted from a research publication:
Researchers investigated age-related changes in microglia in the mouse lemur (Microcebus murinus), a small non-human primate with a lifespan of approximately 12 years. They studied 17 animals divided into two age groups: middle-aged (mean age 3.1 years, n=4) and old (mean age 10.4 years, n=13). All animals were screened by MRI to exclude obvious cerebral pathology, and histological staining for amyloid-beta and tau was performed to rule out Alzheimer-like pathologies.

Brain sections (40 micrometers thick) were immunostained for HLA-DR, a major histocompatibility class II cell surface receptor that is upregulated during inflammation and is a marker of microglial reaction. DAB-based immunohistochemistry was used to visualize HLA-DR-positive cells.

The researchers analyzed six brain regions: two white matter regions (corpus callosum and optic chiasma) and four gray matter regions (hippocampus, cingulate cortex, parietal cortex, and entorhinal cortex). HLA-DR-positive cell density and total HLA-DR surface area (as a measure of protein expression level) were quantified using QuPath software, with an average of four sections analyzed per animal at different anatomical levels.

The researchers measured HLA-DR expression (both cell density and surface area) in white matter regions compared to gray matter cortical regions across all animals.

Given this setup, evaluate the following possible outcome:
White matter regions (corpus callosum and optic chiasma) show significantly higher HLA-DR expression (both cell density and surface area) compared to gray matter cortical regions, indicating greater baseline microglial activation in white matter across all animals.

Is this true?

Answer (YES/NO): YES